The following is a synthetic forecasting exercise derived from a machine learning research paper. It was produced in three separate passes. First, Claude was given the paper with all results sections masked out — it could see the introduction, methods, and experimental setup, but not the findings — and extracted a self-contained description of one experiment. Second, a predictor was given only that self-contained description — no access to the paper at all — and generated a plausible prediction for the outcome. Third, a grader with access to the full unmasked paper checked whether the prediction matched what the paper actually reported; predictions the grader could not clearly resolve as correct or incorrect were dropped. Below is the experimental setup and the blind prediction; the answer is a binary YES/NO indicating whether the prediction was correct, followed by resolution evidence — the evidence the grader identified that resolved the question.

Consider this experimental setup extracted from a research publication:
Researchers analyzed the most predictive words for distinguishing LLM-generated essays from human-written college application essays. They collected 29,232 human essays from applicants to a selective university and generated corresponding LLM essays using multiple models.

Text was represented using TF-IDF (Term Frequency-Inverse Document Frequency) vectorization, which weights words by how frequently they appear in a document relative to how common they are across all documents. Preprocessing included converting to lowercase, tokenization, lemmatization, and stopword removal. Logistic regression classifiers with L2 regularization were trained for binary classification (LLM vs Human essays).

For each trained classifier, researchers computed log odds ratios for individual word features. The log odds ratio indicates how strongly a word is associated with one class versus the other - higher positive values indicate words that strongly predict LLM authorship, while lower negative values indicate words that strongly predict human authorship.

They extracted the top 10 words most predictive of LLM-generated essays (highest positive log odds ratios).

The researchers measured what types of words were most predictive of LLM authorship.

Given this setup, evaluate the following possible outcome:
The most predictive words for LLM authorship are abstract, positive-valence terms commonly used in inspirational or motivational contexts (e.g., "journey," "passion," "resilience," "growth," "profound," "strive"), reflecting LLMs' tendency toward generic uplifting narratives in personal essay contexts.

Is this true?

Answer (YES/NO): NO